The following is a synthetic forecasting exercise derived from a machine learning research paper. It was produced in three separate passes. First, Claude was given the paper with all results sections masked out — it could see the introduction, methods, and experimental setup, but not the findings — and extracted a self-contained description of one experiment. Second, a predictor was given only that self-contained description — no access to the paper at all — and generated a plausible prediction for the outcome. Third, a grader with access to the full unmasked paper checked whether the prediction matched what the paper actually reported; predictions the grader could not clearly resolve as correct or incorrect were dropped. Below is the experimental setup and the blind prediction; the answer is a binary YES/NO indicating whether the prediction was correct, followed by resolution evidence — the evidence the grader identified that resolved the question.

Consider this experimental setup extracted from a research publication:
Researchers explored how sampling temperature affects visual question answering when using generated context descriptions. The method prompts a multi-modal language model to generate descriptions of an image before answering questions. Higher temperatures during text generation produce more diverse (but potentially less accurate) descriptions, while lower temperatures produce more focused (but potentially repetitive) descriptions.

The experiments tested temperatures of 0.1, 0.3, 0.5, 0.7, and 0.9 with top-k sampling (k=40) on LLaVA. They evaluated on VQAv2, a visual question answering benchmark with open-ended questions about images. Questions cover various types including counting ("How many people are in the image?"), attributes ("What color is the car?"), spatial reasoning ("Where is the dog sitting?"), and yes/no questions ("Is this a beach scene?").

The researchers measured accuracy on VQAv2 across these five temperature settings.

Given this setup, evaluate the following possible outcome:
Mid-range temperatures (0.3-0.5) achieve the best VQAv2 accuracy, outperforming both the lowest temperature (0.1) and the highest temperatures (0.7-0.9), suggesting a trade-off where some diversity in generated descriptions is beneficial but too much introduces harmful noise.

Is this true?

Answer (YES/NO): NO